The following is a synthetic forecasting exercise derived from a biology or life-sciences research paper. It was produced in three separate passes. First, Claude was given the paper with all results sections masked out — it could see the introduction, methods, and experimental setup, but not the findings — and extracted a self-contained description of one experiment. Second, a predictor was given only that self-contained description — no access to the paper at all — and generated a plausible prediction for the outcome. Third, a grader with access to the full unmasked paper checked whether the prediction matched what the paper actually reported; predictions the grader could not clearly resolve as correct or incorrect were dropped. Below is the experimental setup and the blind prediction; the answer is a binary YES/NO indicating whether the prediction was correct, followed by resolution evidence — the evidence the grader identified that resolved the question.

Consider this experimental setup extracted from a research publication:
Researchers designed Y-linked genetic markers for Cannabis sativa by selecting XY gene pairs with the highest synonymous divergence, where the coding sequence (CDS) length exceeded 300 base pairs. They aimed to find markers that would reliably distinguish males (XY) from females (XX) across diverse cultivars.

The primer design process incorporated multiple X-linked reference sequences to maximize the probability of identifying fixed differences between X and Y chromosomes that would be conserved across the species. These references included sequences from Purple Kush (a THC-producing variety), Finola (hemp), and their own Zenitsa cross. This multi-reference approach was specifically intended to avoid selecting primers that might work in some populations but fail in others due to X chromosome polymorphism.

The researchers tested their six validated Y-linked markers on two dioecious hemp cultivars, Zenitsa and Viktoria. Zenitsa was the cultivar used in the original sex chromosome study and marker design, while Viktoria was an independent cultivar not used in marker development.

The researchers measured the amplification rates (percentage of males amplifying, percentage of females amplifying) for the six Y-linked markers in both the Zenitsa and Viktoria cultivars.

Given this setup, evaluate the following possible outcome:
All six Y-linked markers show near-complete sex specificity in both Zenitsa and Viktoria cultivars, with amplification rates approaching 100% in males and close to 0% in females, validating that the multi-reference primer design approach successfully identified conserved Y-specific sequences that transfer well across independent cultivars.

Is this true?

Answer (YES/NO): YES